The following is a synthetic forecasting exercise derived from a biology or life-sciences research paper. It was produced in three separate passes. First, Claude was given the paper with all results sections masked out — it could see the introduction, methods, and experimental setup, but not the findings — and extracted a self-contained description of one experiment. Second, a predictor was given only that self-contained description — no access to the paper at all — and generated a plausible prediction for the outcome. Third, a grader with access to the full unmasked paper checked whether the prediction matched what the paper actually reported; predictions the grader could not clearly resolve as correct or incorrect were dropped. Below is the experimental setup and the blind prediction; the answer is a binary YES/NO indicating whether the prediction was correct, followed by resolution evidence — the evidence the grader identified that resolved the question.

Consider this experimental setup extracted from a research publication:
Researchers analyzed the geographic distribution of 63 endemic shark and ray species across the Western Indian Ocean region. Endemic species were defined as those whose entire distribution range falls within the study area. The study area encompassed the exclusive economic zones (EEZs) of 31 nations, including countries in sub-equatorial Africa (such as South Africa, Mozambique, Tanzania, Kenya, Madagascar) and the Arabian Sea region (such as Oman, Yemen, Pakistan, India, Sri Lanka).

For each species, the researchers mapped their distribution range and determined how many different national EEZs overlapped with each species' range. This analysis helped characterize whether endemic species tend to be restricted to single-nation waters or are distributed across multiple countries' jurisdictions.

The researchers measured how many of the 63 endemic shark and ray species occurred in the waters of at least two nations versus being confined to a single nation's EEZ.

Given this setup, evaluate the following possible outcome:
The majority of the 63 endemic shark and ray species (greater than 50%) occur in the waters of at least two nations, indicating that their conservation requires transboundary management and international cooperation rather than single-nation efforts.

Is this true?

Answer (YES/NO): YES